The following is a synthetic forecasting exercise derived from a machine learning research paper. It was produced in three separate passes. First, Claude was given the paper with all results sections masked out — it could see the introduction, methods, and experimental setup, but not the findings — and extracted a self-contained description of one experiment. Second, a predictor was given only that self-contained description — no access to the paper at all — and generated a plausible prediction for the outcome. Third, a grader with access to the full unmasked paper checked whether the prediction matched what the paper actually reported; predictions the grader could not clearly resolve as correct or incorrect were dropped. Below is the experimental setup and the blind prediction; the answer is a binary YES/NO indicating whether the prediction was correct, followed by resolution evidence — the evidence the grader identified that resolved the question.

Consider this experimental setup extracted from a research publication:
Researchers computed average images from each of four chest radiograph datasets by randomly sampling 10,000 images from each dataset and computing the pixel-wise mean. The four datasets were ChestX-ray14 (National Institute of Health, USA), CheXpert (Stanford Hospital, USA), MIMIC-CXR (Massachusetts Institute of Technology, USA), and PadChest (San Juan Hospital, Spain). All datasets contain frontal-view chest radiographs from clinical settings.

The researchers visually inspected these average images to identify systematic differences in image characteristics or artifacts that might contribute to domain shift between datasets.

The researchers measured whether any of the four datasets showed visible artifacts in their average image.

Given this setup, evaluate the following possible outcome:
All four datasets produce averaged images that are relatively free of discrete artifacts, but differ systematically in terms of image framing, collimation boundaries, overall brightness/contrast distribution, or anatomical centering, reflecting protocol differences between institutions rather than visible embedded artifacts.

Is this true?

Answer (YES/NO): NO